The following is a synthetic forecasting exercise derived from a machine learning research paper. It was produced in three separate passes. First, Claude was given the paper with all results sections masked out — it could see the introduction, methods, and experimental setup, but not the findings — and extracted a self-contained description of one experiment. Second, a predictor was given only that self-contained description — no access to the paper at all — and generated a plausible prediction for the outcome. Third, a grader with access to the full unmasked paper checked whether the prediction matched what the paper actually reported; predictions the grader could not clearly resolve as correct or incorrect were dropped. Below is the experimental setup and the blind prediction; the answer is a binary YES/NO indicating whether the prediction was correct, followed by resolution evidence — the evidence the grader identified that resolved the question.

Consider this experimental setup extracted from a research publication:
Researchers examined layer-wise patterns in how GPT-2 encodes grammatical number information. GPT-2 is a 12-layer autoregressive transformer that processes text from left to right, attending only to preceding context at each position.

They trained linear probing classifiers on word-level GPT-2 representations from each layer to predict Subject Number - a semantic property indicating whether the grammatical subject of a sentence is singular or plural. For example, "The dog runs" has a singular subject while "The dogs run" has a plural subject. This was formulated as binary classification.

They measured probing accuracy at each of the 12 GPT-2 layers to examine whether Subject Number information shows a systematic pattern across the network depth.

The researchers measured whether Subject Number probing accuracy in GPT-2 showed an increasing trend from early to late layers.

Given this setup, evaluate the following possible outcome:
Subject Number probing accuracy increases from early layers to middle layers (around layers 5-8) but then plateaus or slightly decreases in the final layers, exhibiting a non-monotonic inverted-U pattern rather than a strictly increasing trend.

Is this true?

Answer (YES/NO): NO